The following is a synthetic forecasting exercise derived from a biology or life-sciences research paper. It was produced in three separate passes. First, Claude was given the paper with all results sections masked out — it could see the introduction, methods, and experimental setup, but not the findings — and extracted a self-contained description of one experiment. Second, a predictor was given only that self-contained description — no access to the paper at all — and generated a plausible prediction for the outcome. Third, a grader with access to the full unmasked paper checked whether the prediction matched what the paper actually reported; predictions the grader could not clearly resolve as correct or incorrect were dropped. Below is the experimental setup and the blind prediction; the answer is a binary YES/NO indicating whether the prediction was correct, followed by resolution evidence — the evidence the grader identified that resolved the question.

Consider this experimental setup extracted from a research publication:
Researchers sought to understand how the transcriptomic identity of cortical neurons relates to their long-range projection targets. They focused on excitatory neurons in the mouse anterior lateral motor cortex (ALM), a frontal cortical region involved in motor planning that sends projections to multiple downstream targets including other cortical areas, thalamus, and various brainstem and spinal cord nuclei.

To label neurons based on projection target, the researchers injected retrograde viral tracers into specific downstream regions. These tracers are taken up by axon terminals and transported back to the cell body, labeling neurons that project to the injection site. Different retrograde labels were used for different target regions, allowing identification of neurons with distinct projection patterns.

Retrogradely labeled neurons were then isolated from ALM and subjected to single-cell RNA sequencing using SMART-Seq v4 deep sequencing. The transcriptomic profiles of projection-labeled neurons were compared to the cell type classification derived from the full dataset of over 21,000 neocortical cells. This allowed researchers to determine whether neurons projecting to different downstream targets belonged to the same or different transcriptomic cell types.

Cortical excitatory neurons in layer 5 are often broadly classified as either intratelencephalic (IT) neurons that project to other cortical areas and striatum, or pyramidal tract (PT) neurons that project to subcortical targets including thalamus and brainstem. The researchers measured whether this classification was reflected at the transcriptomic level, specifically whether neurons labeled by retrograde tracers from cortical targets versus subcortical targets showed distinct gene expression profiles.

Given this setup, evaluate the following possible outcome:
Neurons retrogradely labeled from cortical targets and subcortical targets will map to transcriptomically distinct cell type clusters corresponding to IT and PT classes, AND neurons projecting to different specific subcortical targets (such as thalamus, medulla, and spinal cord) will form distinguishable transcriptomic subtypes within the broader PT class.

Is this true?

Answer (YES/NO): YES